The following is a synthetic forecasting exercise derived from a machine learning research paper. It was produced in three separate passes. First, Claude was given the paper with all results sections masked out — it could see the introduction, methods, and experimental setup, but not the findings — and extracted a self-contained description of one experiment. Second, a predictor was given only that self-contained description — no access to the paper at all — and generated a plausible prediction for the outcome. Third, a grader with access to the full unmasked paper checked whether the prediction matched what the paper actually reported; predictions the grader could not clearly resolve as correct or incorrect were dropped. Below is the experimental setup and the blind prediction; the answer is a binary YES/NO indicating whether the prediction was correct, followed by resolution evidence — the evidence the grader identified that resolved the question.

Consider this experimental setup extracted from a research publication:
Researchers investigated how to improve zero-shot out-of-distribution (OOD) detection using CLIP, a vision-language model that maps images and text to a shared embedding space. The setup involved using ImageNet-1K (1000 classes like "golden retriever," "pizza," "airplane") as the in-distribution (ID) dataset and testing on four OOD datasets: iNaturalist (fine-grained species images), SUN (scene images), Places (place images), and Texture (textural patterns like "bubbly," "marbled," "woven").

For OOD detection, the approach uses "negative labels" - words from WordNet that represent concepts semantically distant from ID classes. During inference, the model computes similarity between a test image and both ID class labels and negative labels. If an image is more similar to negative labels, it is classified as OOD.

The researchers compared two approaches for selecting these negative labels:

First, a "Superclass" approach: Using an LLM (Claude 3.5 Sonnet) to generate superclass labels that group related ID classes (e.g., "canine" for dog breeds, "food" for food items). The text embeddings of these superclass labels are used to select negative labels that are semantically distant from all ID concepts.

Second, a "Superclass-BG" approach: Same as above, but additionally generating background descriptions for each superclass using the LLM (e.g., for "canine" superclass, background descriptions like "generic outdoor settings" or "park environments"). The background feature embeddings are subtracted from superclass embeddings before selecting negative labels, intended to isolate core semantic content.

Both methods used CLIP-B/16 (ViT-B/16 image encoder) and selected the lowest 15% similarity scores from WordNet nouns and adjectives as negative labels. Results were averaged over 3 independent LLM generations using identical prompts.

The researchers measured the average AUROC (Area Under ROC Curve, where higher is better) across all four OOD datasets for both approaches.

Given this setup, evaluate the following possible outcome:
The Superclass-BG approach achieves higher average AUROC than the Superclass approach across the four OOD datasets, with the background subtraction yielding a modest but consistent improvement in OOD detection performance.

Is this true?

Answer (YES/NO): YES